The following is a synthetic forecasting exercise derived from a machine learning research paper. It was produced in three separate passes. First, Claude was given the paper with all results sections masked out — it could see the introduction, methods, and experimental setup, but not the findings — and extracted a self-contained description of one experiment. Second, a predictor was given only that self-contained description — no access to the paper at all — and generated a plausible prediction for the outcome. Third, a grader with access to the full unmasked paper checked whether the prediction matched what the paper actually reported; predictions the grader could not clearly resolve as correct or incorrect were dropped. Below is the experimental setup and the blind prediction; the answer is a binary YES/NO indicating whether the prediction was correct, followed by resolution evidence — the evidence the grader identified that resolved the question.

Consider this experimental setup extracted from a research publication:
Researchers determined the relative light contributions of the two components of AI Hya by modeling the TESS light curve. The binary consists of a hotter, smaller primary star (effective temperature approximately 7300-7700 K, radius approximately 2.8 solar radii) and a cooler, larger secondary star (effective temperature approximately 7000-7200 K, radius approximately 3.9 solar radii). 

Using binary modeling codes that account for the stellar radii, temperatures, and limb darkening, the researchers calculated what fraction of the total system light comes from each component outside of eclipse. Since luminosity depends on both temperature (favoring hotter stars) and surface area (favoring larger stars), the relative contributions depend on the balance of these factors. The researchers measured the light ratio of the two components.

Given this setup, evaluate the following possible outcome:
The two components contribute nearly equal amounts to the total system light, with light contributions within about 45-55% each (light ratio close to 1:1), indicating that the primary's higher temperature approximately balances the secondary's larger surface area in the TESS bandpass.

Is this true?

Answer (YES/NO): NO